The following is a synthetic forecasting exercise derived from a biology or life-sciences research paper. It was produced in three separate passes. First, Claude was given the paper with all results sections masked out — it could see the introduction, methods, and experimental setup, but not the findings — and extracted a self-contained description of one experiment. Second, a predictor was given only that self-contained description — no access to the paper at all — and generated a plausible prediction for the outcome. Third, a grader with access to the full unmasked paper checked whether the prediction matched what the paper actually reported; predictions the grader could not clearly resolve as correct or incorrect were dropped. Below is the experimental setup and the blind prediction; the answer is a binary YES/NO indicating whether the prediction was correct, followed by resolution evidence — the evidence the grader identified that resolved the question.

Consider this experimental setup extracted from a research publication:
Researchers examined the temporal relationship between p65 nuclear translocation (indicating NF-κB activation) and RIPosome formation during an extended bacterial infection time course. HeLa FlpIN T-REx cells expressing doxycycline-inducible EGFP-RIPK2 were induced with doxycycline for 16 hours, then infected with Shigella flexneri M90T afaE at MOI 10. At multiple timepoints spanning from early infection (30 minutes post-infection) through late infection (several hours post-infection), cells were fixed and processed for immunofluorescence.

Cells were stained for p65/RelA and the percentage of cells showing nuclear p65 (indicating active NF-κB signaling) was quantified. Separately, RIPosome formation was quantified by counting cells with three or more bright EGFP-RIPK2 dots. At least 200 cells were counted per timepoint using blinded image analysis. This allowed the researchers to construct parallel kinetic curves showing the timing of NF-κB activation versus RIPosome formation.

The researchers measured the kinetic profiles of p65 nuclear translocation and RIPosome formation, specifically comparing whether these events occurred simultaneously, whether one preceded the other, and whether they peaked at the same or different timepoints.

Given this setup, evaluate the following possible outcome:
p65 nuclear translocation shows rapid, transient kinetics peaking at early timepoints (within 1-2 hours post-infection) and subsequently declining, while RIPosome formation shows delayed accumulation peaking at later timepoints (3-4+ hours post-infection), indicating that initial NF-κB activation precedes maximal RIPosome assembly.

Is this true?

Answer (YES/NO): YES